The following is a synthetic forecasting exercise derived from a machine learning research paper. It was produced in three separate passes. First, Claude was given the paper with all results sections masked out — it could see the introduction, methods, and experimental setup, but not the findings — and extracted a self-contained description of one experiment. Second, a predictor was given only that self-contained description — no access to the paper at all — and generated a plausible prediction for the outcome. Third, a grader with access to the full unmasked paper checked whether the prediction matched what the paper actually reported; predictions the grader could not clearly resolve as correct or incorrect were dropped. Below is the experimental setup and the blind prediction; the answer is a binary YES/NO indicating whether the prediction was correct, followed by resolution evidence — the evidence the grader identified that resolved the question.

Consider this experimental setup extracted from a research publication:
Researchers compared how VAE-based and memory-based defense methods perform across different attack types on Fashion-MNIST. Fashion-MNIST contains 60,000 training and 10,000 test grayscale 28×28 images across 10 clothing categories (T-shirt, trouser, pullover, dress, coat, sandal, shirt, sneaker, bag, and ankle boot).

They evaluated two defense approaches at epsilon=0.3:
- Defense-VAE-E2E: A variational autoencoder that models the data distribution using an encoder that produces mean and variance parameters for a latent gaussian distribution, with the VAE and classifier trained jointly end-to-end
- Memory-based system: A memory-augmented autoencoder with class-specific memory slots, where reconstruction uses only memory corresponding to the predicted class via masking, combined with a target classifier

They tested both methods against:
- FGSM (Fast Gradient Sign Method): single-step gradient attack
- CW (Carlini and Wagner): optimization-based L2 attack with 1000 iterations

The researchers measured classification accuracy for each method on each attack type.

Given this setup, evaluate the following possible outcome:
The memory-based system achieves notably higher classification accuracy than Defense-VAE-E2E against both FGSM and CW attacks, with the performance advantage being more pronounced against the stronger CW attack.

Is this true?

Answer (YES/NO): NO